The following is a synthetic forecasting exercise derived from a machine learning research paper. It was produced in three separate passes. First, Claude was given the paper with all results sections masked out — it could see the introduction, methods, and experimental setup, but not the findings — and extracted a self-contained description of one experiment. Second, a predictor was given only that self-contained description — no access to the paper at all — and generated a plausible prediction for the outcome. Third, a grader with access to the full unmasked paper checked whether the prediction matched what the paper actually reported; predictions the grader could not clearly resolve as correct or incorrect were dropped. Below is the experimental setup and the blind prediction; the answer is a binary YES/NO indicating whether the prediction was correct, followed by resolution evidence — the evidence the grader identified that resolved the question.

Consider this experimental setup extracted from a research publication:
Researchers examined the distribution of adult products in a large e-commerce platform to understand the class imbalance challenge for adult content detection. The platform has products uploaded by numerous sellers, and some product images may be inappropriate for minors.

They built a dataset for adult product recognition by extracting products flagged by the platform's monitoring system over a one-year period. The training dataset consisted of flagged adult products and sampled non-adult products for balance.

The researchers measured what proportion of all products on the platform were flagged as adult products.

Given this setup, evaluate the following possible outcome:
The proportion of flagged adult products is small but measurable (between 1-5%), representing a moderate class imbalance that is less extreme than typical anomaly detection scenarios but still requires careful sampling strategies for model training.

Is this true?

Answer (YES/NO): NO